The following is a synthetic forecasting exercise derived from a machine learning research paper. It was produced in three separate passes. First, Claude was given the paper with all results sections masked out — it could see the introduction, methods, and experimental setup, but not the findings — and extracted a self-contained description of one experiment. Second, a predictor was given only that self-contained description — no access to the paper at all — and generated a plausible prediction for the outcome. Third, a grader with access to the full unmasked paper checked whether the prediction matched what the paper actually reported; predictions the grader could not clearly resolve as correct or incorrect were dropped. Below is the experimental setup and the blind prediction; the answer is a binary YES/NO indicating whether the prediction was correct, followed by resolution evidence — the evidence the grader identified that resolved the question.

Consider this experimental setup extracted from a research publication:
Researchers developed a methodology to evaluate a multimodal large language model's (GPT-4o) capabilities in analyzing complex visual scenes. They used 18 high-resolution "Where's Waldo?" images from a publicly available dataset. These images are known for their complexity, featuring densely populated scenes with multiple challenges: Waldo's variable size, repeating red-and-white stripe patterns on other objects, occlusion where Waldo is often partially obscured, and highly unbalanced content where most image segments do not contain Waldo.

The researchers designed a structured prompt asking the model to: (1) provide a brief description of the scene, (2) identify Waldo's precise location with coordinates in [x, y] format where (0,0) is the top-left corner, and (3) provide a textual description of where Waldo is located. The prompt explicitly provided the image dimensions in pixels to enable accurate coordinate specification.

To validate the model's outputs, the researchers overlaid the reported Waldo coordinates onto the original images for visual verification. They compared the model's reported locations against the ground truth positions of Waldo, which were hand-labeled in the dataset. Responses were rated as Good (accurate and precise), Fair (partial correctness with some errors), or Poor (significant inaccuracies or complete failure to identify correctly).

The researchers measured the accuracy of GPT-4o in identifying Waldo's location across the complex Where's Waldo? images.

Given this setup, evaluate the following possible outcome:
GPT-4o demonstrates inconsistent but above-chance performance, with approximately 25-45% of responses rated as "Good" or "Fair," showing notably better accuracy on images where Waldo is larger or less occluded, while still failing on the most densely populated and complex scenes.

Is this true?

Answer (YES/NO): NO